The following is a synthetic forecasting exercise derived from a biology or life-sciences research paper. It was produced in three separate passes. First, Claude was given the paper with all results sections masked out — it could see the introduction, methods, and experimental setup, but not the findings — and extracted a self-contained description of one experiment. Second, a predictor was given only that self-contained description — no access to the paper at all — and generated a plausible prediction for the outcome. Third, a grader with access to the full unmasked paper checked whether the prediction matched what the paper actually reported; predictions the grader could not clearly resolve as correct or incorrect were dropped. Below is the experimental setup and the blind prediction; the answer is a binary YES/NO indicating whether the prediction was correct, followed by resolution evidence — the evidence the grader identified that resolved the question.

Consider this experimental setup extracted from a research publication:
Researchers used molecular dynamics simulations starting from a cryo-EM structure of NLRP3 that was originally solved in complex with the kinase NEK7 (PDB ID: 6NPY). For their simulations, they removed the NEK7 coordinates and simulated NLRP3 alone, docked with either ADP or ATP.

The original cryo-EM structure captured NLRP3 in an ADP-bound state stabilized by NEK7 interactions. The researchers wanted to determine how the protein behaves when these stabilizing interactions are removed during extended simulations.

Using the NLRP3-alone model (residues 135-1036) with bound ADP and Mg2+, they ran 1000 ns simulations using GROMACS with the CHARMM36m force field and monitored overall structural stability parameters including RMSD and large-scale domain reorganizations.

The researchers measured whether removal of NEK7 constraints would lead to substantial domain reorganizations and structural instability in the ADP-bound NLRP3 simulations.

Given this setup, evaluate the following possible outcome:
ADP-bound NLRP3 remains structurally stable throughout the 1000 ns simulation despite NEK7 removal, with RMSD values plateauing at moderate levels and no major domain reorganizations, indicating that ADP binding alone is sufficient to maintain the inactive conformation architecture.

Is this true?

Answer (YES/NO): YES